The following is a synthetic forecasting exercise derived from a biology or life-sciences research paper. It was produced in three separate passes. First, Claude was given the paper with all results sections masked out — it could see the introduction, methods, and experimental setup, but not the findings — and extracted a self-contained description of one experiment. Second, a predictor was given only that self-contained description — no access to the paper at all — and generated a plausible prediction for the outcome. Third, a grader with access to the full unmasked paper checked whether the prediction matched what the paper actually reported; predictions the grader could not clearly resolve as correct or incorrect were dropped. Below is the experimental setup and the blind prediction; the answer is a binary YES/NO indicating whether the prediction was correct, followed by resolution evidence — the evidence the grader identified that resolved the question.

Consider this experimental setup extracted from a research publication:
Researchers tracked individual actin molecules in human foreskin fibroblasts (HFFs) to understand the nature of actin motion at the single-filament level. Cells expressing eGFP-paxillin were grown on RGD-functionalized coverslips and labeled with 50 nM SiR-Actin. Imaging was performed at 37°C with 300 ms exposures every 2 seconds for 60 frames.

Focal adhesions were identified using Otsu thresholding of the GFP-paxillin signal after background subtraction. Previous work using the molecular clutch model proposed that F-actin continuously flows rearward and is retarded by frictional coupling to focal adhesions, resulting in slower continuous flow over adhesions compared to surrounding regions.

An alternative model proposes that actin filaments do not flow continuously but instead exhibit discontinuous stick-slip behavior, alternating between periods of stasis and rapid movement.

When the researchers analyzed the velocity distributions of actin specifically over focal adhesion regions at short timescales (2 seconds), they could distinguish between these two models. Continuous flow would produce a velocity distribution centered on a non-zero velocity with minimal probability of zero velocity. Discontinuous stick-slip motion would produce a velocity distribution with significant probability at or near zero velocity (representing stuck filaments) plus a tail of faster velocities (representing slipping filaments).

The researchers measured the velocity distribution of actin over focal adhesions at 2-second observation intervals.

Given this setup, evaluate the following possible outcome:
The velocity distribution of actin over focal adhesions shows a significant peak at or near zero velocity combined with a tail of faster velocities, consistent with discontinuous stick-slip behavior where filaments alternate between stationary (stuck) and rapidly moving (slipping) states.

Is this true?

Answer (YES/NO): YES